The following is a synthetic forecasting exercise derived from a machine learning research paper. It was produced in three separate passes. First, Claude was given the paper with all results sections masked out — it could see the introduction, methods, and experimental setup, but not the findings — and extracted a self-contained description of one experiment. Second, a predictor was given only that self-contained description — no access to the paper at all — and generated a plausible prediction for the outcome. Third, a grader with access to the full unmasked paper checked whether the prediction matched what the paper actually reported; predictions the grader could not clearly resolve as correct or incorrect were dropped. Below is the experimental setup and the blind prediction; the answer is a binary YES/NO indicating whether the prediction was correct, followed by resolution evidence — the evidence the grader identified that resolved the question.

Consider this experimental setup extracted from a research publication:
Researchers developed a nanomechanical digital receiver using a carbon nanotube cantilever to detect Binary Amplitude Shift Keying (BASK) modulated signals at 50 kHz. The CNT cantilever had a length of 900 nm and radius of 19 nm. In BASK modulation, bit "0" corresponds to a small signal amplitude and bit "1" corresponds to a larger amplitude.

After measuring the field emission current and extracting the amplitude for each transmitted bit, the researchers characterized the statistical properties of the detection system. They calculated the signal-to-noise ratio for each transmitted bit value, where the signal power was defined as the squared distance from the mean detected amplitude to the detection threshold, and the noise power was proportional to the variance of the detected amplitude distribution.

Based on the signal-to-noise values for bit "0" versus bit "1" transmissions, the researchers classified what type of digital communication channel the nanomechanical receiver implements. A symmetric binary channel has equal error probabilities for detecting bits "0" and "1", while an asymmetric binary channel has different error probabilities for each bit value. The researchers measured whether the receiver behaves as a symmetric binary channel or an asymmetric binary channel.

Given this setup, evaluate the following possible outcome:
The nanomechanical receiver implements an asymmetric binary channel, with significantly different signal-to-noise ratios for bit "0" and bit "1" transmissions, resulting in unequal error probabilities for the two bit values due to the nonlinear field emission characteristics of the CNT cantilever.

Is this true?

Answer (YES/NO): NO